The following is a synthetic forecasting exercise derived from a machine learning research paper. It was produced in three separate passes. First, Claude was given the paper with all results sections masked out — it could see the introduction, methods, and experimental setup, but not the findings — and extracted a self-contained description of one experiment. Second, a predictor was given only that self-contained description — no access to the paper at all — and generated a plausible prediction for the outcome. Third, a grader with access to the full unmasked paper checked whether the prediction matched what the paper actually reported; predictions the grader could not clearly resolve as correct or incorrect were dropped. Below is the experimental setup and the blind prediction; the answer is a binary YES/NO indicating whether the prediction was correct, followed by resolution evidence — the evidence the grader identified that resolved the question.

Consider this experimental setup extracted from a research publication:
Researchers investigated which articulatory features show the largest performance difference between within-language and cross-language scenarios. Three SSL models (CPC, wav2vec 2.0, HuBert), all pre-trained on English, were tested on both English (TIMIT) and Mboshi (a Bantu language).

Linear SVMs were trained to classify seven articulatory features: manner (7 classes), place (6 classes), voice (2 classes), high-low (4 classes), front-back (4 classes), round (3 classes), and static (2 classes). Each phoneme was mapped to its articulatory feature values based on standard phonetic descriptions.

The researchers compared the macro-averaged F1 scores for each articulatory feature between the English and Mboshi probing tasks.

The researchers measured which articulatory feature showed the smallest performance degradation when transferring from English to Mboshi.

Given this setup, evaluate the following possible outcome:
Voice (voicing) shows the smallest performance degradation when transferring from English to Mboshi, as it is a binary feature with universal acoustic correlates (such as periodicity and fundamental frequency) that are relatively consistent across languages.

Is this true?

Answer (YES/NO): YES